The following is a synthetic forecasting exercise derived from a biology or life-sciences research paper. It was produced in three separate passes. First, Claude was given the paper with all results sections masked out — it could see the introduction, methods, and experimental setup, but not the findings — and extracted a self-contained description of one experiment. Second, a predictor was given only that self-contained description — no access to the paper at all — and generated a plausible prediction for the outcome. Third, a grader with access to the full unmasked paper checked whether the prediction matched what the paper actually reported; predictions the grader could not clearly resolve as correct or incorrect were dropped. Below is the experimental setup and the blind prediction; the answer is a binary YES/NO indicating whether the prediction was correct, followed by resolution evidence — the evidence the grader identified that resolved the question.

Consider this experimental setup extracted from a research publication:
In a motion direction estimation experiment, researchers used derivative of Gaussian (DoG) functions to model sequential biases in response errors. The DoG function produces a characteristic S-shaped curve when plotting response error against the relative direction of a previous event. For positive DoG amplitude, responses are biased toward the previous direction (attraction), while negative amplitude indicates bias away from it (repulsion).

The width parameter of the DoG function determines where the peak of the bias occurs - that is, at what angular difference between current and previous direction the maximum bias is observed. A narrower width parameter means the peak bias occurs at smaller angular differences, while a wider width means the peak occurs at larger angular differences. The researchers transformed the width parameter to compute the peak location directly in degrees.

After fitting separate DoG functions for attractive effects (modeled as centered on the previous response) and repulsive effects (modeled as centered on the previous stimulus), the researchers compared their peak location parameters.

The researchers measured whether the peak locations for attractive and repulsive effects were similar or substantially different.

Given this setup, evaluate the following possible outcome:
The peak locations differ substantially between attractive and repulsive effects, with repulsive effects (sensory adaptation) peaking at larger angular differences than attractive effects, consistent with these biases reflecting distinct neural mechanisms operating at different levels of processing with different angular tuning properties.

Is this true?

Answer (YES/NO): YES